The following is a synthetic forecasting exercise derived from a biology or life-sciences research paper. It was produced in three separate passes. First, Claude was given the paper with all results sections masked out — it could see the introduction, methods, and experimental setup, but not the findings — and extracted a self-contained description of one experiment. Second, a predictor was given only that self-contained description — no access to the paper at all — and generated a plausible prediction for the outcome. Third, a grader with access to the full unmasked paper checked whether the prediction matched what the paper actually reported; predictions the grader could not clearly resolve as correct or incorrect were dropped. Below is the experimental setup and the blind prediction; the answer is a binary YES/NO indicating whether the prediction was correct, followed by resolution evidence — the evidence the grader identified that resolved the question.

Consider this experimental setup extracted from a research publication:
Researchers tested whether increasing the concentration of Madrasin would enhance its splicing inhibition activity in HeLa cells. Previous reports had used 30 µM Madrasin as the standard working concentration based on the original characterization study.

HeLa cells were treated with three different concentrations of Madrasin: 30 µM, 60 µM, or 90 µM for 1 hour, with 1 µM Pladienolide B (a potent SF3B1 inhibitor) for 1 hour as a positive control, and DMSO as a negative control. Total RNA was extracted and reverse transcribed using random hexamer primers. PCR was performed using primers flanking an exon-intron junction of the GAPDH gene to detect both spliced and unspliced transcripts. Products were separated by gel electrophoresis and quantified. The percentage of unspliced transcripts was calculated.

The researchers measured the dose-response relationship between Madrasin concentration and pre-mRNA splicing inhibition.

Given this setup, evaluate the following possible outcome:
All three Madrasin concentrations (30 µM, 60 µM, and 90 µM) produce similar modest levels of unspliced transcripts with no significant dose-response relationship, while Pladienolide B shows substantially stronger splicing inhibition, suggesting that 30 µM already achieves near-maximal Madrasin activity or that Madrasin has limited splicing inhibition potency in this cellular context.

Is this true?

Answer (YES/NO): NO